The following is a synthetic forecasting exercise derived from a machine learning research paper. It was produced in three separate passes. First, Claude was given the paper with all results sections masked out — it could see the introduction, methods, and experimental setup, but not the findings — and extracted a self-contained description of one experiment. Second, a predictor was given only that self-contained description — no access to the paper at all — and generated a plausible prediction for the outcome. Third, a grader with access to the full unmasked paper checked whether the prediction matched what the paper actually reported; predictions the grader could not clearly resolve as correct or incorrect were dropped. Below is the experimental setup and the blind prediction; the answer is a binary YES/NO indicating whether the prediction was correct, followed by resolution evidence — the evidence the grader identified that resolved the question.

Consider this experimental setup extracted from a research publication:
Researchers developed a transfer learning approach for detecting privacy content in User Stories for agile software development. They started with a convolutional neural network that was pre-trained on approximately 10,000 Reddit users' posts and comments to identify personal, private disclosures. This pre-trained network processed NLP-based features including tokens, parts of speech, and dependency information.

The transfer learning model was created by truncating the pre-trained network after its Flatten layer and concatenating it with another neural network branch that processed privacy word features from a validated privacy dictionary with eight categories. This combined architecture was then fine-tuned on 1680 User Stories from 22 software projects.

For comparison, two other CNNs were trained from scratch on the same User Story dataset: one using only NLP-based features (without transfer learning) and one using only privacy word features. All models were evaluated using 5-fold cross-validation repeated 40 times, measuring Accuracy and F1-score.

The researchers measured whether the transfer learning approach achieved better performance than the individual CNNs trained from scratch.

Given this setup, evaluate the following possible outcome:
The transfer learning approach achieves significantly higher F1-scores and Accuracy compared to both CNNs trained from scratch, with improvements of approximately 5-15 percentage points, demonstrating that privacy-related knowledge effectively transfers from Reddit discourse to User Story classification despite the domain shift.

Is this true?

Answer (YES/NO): NO